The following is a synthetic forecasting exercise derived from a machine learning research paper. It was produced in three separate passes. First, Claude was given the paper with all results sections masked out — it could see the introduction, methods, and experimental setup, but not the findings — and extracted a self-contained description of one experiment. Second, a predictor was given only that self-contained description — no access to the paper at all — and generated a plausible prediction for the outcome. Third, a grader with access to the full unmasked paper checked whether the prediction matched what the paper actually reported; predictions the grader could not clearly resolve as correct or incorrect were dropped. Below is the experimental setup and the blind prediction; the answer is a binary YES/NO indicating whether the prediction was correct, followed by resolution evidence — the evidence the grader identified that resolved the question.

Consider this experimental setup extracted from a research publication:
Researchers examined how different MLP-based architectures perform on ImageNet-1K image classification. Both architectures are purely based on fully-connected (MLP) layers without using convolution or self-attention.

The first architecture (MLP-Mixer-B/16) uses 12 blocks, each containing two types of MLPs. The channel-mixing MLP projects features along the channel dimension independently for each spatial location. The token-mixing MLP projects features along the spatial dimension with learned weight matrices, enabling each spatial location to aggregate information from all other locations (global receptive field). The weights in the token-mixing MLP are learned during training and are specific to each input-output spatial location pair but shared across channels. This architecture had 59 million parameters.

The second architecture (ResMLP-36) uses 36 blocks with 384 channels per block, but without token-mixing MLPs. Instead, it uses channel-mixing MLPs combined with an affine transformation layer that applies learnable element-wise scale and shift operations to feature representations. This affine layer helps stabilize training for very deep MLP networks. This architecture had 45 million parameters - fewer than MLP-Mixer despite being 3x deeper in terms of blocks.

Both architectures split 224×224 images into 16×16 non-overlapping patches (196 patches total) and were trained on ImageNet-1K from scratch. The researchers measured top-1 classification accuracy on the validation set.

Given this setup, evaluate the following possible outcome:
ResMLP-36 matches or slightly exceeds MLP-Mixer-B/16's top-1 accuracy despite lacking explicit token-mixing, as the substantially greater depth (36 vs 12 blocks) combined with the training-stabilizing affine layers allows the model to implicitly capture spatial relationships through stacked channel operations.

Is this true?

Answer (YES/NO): NO